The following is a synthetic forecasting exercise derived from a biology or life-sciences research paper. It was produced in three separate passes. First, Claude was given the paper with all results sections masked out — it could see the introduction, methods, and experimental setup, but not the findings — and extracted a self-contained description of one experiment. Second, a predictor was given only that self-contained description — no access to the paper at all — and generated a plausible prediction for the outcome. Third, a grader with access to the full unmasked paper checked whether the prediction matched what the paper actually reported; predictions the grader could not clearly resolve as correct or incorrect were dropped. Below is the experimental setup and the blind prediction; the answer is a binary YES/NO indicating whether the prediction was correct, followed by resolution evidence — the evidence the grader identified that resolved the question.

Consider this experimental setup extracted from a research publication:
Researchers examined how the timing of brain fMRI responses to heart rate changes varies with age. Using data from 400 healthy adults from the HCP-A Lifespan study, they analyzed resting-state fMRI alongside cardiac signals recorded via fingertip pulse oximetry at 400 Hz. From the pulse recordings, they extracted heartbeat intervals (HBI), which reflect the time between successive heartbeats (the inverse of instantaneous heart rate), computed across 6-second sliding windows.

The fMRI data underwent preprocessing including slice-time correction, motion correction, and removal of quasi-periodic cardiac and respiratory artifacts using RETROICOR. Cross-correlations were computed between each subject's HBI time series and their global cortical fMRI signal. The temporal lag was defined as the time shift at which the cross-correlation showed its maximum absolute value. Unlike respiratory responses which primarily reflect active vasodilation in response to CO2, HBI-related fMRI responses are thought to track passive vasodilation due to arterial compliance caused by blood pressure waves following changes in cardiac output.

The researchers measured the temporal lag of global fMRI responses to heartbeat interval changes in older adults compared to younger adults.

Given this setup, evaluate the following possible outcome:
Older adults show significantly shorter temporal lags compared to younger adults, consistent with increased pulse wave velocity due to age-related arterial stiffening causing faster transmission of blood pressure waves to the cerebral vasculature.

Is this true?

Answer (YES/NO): YES